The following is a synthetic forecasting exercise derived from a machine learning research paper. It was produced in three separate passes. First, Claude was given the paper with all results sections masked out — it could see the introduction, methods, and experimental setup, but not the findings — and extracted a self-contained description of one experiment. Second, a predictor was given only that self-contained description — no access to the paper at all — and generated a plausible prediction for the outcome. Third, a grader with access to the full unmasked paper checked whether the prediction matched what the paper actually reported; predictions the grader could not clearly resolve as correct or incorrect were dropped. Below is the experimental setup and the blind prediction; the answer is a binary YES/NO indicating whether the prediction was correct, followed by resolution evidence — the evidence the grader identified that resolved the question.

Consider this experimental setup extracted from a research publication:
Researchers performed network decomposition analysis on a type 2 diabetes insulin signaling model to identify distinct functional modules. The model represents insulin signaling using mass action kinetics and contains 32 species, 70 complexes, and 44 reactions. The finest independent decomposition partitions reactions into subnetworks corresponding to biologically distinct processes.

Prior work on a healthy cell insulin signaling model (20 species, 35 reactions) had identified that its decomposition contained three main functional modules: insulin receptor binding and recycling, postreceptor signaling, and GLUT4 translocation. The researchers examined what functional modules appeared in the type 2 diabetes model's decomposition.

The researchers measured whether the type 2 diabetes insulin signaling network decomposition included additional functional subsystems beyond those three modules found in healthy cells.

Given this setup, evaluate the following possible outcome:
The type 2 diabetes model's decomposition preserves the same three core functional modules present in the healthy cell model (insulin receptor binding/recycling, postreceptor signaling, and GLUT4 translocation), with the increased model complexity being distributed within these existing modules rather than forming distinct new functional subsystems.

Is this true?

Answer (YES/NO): NO